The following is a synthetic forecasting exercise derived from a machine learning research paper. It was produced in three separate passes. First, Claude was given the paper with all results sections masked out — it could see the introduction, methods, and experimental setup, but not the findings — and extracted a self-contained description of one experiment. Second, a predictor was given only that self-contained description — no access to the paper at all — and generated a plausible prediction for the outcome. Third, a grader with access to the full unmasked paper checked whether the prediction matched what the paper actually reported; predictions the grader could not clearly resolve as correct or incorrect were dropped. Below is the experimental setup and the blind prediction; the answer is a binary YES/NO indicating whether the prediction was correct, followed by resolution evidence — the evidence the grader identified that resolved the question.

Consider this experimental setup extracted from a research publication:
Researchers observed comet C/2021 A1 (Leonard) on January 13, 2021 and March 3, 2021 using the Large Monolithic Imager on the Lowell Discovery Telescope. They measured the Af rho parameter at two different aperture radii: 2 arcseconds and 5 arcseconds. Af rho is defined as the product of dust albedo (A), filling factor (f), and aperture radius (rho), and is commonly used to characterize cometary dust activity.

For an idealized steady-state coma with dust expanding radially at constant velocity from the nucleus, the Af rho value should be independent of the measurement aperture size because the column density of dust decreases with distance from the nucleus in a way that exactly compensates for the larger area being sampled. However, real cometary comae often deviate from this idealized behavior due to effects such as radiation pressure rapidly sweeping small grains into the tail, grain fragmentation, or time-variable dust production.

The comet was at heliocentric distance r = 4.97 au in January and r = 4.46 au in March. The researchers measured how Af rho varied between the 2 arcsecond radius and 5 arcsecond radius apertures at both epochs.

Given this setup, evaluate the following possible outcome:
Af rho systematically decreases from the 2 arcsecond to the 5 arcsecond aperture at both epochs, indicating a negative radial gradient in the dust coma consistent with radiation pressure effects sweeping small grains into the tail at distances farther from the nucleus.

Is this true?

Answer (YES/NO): YES